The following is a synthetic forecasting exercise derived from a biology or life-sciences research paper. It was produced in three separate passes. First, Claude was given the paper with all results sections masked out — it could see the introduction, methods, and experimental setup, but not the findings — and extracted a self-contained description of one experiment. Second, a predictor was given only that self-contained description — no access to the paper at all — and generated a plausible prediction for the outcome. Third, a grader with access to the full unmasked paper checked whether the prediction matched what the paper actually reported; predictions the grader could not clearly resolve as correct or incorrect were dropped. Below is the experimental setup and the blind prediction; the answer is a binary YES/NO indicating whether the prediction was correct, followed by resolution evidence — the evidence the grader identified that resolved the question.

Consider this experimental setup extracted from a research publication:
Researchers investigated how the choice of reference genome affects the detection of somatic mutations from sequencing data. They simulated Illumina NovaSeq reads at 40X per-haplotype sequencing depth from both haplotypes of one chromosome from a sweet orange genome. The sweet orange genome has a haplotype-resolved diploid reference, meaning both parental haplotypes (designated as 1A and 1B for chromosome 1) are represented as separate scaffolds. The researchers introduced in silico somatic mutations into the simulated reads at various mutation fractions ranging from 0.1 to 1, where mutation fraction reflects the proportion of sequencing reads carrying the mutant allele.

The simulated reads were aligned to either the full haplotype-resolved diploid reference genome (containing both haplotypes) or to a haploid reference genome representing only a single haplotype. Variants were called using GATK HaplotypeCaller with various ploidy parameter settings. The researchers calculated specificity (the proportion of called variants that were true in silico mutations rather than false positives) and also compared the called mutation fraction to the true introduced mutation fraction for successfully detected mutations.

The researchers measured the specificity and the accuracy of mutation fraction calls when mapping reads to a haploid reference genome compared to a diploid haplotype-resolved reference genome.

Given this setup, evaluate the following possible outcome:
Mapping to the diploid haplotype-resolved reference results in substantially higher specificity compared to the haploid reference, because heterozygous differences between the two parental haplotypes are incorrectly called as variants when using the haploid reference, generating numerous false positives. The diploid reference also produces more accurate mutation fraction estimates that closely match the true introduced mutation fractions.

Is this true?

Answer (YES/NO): YES